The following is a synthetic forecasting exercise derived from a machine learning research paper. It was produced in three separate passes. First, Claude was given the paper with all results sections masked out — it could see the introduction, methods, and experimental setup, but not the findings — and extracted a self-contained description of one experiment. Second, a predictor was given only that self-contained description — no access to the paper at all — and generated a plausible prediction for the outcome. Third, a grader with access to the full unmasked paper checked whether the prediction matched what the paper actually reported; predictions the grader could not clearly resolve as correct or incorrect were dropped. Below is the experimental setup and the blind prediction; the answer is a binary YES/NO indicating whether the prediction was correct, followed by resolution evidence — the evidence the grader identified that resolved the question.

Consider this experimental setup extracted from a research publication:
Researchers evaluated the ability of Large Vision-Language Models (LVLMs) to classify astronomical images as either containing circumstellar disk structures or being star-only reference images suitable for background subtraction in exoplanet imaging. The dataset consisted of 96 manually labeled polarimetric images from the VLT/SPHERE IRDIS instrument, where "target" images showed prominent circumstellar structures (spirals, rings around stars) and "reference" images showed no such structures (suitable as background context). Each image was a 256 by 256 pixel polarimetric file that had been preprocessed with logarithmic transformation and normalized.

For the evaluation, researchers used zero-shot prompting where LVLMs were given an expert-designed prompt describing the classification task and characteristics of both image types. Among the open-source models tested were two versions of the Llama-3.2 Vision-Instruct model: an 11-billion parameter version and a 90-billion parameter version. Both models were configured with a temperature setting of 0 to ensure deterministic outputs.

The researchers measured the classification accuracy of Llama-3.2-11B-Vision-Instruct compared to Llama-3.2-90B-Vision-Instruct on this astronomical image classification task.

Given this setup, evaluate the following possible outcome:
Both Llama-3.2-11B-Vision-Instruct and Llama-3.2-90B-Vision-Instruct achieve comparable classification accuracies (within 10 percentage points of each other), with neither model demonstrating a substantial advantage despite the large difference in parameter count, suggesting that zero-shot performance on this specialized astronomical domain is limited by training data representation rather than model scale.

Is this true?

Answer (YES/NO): YES